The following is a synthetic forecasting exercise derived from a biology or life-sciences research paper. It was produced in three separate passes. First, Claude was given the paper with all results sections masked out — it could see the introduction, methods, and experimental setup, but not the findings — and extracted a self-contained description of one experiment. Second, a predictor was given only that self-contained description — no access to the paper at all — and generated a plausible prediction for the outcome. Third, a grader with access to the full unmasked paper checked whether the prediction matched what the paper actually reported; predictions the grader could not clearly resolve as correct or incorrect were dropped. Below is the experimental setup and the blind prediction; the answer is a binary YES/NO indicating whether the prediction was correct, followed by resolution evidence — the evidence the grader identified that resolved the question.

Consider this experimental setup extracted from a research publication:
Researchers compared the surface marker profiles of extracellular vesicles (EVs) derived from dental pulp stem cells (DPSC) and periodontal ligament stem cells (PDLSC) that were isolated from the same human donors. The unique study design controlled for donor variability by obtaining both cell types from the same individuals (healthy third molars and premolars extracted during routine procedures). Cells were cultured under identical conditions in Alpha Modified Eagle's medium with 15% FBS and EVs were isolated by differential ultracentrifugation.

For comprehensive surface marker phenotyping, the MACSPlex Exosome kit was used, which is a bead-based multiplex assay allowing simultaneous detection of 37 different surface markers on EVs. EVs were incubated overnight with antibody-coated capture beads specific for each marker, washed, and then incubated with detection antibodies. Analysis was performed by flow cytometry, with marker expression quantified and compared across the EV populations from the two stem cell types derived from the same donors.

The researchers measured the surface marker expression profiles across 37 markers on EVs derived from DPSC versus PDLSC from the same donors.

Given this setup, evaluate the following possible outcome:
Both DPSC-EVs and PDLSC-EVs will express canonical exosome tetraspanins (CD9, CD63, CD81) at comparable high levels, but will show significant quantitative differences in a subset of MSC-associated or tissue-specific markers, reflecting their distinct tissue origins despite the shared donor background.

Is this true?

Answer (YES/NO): NO